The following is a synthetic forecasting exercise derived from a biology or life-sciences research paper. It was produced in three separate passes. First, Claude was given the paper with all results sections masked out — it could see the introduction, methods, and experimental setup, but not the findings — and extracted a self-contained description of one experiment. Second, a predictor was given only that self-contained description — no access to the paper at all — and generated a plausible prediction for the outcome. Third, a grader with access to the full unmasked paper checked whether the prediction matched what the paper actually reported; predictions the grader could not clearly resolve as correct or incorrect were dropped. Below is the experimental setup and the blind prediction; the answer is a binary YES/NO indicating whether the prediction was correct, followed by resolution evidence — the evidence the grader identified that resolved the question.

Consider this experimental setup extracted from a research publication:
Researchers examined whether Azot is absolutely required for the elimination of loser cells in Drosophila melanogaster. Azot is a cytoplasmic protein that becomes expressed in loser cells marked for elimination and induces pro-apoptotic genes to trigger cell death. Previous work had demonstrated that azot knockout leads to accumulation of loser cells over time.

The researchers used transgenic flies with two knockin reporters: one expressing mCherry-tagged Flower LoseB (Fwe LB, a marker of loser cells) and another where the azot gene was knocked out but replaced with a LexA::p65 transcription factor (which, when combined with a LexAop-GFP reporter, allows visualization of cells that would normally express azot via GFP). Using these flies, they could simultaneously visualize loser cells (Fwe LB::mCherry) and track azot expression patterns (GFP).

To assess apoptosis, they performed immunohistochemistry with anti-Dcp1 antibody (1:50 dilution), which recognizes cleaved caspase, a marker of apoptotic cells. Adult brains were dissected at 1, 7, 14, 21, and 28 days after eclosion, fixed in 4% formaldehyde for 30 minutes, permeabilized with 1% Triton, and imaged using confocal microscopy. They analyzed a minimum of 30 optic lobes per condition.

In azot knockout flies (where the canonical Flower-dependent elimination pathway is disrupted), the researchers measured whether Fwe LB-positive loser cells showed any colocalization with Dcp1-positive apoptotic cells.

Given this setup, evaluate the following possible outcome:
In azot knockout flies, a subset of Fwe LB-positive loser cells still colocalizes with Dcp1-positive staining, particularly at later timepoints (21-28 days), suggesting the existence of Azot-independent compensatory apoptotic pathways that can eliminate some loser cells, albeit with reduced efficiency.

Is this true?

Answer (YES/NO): NO